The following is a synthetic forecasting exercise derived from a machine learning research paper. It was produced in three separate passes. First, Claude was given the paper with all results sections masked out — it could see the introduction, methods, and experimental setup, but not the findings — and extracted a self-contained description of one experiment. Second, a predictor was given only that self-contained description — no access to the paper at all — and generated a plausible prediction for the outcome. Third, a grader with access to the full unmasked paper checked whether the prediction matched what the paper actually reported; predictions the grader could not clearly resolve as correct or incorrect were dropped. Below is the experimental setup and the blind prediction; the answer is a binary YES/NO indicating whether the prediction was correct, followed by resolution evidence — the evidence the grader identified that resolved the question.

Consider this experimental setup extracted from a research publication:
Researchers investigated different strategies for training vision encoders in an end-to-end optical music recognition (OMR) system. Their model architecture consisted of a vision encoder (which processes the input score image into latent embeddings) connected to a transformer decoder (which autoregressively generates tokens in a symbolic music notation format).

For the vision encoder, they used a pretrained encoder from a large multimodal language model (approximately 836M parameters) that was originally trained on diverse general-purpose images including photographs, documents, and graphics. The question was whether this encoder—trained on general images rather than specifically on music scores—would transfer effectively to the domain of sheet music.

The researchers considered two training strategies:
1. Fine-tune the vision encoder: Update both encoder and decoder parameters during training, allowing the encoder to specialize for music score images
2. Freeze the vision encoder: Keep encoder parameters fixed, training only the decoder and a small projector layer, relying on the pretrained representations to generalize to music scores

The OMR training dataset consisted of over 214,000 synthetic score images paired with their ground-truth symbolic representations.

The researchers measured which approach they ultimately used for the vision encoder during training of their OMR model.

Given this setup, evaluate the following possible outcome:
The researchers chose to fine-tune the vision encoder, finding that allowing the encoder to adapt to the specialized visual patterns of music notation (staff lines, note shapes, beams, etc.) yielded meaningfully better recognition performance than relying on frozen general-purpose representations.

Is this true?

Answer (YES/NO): NO